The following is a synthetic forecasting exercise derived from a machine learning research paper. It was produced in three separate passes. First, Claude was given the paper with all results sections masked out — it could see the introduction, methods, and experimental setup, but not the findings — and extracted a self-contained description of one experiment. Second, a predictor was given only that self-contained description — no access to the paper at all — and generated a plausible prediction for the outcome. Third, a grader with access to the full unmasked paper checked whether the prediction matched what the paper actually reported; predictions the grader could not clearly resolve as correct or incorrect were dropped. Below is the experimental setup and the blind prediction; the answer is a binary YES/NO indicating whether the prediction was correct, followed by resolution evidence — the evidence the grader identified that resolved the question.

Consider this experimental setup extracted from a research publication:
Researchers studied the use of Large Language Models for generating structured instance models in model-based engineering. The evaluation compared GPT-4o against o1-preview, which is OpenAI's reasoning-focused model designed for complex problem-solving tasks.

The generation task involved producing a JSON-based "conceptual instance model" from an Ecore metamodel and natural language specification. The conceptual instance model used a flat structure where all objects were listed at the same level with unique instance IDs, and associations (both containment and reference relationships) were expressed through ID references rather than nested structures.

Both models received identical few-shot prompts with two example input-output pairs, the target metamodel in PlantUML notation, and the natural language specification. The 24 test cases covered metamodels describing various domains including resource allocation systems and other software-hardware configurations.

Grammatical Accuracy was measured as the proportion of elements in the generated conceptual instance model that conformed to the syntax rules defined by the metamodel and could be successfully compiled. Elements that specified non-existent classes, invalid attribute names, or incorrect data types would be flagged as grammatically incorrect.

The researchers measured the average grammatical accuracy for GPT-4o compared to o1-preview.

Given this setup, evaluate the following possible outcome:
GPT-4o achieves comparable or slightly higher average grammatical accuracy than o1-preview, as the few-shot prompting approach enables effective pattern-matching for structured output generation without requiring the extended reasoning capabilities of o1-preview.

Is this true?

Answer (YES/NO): YES